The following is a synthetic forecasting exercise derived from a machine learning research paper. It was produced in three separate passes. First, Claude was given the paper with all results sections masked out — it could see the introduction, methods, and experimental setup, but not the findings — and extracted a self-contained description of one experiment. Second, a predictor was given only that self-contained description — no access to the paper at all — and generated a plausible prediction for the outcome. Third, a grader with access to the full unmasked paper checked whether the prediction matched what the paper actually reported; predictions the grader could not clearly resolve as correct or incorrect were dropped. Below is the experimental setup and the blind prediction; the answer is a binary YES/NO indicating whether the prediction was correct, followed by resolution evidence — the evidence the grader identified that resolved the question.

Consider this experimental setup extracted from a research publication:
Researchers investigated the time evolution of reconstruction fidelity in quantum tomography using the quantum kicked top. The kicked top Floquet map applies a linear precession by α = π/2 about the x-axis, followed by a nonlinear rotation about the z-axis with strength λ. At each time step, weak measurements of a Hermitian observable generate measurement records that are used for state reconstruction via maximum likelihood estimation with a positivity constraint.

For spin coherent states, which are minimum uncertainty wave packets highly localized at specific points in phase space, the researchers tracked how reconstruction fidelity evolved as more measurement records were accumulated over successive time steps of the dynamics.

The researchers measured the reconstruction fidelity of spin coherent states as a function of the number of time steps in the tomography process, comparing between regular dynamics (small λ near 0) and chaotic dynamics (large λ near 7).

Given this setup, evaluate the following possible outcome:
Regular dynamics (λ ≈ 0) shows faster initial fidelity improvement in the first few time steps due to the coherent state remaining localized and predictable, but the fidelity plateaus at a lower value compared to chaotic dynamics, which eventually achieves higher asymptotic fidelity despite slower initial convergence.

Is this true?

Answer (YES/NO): NO